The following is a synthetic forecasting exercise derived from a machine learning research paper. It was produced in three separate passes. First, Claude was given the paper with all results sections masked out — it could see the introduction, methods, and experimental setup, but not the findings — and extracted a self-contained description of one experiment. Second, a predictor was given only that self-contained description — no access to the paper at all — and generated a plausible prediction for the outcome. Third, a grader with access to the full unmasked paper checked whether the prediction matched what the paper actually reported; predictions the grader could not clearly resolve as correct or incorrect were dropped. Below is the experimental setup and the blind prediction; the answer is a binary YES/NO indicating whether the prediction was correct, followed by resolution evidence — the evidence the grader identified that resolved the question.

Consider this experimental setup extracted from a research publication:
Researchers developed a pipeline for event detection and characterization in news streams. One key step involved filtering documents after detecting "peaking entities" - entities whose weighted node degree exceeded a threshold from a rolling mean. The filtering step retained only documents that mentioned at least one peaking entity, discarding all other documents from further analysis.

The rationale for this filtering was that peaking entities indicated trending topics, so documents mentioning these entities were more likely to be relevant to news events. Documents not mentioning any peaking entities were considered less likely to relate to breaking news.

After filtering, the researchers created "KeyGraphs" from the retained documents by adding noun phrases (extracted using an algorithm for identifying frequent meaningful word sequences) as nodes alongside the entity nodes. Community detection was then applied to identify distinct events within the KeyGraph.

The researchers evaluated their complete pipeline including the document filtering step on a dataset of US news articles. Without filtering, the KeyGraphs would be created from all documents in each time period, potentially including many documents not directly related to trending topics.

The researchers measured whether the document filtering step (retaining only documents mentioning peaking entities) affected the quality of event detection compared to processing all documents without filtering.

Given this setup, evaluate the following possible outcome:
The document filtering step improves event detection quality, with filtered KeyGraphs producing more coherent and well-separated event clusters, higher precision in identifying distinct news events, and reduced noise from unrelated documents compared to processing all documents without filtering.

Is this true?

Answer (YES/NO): YES